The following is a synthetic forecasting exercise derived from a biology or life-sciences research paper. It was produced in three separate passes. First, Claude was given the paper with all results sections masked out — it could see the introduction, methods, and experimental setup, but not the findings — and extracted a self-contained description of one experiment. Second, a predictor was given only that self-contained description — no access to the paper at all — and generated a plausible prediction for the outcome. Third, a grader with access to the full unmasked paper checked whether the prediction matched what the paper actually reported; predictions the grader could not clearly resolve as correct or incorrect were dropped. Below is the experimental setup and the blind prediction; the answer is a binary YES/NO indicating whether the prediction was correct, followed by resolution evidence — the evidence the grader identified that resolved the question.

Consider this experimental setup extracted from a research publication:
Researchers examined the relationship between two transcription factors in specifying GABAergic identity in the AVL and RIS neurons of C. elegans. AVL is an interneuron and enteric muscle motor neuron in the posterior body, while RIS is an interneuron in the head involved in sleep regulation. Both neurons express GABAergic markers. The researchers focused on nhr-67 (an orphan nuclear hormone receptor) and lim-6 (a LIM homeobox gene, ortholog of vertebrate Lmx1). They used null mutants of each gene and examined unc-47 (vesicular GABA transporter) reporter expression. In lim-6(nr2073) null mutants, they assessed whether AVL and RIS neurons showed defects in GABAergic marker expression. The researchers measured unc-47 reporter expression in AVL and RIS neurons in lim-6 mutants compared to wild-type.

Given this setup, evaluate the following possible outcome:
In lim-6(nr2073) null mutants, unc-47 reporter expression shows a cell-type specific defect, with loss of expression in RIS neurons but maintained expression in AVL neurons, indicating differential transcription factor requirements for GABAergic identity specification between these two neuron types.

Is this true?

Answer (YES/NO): NO